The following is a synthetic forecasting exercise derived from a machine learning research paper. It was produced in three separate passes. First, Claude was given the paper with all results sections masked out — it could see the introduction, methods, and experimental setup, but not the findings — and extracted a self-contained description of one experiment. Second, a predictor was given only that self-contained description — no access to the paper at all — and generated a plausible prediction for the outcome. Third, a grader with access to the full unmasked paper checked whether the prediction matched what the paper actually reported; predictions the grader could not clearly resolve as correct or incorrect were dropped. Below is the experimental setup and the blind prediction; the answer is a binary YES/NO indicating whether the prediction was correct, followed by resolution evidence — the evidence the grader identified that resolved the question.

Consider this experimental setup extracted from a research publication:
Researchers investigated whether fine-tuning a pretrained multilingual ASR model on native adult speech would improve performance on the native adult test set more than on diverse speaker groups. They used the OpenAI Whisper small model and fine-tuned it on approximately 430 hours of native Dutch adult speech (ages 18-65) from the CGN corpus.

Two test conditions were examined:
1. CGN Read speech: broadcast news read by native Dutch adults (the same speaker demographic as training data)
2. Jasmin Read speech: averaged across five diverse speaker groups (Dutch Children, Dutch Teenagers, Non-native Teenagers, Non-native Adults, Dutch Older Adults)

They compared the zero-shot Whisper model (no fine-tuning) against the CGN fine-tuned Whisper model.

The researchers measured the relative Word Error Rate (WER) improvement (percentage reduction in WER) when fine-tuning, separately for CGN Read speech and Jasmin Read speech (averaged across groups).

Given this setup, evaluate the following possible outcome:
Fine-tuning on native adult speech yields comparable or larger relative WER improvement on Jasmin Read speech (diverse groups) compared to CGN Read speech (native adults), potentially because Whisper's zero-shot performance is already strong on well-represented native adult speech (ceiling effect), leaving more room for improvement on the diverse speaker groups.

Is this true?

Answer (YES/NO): NO